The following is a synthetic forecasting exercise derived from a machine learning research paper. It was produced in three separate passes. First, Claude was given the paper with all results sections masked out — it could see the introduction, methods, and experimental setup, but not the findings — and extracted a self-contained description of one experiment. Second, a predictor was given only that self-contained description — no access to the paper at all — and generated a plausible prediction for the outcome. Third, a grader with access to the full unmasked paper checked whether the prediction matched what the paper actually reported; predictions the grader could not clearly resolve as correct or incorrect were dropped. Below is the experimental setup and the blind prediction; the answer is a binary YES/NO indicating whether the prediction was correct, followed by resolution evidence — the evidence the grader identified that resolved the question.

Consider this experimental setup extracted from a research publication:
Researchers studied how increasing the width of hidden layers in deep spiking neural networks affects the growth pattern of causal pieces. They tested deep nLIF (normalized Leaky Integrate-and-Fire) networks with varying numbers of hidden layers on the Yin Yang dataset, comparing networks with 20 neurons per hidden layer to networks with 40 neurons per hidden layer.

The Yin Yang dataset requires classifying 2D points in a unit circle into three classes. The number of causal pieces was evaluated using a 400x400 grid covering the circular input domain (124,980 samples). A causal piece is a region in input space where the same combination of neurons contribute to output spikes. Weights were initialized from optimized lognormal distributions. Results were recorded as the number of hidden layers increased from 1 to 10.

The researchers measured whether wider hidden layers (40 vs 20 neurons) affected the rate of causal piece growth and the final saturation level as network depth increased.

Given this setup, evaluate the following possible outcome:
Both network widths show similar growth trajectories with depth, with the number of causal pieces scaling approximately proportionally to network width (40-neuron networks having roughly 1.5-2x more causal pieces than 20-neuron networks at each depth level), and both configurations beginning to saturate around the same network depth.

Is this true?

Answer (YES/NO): NO